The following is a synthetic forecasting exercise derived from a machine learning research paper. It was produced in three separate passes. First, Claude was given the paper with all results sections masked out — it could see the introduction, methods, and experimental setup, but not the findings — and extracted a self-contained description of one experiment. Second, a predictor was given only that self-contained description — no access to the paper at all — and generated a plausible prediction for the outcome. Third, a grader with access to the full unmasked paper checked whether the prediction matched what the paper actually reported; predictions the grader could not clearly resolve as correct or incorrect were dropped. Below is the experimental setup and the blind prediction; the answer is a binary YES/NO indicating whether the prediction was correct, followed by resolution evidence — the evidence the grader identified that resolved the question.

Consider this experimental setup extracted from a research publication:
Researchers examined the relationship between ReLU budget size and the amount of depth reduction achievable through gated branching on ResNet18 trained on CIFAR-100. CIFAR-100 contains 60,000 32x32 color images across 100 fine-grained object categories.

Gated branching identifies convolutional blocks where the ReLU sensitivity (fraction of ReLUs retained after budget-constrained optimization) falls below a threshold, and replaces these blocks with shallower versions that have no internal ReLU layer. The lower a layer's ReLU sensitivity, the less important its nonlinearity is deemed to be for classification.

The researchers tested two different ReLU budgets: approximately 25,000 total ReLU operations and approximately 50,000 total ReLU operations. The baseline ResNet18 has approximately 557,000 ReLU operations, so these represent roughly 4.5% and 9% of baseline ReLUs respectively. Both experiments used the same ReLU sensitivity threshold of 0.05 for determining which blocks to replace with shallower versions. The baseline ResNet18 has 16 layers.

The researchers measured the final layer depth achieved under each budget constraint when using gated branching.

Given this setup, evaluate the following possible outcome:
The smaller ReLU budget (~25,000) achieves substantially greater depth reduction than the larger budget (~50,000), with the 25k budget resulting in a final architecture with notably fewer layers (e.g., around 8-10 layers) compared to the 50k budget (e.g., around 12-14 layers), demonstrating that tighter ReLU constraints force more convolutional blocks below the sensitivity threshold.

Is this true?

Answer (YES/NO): NO